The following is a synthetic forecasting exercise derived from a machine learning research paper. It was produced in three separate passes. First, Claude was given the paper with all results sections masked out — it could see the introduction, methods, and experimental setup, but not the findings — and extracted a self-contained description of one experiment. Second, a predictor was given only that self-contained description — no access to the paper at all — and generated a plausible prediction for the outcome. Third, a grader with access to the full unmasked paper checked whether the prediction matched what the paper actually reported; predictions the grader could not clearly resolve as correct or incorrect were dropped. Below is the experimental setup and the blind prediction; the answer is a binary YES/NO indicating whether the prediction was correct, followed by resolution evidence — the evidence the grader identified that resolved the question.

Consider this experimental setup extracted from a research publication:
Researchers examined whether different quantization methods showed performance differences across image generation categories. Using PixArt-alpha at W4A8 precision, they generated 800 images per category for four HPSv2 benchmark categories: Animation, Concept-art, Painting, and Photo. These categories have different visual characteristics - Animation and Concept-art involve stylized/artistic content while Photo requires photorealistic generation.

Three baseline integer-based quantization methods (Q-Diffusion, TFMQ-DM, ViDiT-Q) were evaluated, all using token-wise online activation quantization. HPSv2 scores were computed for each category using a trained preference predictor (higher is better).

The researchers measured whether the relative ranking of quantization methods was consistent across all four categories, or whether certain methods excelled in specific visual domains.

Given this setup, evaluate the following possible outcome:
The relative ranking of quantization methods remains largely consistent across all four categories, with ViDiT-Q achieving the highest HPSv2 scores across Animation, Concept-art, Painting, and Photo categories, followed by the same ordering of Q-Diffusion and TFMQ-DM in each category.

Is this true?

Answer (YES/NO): NO